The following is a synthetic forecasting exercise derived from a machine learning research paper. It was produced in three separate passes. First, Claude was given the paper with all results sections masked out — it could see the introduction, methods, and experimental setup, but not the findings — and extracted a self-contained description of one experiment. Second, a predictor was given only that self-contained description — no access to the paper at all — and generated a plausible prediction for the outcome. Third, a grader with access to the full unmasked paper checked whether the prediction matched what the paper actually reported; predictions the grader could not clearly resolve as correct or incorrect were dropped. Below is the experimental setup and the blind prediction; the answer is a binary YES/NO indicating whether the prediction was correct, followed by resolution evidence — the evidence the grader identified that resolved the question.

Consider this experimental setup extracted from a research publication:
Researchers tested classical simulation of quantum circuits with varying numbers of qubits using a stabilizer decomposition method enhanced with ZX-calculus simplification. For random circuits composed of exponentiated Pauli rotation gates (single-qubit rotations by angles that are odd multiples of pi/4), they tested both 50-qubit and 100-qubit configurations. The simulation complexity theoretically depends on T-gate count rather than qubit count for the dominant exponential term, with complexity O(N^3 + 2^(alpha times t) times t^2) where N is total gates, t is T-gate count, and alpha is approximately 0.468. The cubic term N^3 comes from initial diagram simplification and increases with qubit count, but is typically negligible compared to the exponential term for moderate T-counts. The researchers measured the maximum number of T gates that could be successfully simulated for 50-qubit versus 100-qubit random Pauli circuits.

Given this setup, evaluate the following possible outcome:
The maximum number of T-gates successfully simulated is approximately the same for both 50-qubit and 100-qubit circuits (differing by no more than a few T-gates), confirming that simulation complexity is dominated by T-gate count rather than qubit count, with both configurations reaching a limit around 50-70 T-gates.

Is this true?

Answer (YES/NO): NO